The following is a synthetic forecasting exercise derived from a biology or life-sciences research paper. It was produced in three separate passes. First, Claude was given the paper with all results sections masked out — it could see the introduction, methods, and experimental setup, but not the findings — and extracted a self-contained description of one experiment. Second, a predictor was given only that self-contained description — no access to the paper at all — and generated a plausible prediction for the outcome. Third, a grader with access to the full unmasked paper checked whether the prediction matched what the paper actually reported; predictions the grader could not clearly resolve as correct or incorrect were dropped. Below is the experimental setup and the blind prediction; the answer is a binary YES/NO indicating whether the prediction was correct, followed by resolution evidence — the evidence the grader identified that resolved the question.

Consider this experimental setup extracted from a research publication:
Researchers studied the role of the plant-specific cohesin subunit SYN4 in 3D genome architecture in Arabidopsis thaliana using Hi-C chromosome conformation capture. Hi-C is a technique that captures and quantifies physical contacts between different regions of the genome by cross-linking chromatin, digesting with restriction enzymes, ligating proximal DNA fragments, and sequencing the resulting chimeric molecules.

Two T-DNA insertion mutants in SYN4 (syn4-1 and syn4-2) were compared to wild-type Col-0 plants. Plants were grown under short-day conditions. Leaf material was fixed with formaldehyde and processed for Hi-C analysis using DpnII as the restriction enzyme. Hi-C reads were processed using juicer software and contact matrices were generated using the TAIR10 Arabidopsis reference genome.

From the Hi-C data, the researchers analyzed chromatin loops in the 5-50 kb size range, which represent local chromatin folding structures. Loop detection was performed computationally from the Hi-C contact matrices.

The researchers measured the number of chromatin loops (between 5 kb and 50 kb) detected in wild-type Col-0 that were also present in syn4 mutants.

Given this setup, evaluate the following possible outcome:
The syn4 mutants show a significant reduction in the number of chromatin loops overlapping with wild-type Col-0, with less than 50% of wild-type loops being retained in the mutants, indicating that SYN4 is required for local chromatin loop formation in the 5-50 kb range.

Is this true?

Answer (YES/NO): NO